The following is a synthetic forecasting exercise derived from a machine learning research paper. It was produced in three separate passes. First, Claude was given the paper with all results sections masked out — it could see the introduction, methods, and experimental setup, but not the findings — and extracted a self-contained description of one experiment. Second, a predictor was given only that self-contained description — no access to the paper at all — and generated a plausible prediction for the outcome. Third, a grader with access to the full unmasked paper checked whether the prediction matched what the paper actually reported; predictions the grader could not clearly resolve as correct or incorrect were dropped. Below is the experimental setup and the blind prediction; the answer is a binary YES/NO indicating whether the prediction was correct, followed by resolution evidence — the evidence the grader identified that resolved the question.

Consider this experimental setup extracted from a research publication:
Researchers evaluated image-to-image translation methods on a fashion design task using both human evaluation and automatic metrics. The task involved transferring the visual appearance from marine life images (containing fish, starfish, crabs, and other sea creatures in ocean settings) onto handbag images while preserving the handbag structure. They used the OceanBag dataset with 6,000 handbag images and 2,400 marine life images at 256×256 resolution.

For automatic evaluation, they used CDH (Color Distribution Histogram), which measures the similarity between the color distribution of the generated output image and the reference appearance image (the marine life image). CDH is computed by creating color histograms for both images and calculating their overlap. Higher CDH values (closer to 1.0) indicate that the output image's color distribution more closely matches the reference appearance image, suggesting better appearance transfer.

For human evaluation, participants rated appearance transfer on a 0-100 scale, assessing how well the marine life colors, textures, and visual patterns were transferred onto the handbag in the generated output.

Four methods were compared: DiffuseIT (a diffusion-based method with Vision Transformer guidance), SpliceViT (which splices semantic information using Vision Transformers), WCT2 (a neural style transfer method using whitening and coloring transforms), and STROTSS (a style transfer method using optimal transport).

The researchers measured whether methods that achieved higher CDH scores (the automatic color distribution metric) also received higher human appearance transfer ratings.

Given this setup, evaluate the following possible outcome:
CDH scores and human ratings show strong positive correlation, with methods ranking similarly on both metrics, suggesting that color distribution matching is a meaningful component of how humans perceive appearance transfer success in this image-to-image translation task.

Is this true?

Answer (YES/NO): NO